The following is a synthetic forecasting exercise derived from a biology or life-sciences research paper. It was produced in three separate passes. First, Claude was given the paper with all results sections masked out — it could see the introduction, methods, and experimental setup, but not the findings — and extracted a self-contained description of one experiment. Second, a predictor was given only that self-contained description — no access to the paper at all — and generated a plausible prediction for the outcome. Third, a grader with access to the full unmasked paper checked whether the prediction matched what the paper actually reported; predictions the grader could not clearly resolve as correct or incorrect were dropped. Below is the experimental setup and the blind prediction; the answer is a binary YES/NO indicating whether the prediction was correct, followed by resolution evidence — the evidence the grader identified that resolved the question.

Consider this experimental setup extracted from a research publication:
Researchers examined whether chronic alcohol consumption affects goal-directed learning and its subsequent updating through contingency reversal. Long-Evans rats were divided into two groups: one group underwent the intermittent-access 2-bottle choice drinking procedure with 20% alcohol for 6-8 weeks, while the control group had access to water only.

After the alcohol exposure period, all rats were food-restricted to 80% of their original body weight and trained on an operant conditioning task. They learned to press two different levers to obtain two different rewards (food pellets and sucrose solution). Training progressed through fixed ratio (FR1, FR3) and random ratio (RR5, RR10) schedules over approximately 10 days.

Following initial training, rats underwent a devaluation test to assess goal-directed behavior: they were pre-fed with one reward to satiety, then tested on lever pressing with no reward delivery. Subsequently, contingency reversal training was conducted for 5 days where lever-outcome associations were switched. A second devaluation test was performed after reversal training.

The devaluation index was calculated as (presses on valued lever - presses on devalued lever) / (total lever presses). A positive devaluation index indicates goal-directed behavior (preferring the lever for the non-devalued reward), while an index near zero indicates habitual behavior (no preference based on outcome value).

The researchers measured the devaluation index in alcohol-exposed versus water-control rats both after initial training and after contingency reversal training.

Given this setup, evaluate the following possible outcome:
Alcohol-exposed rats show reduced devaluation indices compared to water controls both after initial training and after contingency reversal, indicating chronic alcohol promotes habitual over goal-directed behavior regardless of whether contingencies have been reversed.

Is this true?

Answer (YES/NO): NO